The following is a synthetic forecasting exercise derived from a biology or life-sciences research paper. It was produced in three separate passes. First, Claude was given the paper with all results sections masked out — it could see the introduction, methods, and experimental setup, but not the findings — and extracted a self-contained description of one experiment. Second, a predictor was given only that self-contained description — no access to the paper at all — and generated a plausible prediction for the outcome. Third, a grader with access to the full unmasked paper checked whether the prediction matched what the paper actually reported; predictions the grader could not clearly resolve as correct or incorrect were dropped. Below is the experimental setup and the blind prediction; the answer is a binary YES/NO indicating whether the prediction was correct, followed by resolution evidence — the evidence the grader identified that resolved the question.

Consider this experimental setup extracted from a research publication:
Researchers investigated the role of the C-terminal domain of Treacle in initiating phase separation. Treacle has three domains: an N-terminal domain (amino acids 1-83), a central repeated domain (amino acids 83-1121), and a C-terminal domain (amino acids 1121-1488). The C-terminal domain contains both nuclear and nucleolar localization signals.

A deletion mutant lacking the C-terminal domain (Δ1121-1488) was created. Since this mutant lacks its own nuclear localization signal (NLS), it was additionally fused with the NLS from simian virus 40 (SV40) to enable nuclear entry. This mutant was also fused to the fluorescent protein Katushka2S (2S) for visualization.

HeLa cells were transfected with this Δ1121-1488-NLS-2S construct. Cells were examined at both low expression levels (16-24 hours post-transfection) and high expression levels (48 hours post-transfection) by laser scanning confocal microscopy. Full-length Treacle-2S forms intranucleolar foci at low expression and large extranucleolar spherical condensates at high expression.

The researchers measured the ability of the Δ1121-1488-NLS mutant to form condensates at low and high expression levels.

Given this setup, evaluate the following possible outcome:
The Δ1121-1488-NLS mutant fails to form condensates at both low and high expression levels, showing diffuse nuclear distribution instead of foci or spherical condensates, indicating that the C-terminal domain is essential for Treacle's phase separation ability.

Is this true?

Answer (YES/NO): YES